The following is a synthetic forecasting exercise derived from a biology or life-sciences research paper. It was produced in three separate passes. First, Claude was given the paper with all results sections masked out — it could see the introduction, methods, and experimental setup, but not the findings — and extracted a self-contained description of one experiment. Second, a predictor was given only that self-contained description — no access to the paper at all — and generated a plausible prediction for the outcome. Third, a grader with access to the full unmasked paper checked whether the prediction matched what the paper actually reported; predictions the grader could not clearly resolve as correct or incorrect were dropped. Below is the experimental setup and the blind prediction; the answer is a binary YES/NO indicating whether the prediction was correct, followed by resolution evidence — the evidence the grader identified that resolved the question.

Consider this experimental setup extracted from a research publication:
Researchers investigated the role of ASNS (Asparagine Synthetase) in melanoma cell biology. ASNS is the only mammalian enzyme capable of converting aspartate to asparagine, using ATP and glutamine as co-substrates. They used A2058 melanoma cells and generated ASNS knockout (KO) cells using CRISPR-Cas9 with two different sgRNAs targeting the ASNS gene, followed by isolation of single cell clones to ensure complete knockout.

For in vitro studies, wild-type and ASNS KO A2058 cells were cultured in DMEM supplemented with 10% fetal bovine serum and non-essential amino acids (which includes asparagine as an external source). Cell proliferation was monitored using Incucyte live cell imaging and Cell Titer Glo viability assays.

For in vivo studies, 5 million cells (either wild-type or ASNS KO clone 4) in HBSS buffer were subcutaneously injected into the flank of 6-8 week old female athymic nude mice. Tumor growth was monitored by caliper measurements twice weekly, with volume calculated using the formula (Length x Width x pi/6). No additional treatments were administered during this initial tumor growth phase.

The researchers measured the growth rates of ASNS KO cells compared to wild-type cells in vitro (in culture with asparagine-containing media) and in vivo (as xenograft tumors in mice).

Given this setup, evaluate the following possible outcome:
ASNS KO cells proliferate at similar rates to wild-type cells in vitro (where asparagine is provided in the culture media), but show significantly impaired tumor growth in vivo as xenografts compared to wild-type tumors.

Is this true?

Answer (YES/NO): NO